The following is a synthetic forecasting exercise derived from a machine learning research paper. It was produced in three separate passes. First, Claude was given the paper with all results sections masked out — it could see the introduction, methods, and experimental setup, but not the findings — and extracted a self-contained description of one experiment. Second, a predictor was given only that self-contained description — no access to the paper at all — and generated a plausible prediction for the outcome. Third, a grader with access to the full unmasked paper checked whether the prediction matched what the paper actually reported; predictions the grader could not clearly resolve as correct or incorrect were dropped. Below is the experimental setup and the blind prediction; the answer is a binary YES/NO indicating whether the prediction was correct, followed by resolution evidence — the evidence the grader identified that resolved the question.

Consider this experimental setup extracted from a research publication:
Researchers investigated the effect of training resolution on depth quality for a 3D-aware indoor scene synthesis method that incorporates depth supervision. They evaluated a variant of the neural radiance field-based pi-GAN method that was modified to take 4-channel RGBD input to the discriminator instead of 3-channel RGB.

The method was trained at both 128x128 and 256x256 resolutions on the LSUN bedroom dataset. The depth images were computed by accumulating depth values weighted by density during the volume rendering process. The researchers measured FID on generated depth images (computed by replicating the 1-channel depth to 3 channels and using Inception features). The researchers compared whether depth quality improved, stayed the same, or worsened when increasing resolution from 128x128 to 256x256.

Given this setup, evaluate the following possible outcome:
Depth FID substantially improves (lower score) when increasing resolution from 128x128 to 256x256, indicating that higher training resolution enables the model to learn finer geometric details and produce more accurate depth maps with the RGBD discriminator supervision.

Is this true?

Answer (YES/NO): NO